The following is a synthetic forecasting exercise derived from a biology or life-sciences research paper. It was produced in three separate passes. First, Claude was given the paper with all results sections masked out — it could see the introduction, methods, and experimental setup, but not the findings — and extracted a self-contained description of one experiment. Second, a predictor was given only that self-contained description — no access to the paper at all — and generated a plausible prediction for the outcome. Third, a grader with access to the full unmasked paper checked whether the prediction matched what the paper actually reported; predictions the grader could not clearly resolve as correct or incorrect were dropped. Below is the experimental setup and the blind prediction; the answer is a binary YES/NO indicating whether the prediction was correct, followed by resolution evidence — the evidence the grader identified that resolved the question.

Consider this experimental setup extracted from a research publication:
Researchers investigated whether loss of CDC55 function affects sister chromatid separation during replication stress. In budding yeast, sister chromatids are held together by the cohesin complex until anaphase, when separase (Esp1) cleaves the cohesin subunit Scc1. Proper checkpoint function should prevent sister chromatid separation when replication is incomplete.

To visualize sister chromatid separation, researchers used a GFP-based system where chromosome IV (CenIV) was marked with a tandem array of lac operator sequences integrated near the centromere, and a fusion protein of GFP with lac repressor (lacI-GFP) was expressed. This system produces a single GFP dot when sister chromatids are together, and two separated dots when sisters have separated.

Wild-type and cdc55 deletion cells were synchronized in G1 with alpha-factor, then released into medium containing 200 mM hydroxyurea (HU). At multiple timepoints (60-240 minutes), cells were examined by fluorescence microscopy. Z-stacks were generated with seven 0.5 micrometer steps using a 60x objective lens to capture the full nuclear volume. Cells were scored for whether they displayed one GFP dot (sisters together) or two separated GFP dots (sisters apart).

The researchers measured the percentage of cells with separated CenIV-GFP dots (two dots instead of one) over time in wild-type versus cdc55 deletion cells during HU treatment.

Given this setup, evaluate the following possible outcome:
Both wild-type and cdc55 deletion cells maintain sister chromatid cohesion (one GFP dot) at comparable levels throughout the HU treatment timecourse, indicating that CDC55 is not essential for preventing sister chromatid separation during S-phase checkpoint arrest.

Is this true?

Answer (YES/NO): YES